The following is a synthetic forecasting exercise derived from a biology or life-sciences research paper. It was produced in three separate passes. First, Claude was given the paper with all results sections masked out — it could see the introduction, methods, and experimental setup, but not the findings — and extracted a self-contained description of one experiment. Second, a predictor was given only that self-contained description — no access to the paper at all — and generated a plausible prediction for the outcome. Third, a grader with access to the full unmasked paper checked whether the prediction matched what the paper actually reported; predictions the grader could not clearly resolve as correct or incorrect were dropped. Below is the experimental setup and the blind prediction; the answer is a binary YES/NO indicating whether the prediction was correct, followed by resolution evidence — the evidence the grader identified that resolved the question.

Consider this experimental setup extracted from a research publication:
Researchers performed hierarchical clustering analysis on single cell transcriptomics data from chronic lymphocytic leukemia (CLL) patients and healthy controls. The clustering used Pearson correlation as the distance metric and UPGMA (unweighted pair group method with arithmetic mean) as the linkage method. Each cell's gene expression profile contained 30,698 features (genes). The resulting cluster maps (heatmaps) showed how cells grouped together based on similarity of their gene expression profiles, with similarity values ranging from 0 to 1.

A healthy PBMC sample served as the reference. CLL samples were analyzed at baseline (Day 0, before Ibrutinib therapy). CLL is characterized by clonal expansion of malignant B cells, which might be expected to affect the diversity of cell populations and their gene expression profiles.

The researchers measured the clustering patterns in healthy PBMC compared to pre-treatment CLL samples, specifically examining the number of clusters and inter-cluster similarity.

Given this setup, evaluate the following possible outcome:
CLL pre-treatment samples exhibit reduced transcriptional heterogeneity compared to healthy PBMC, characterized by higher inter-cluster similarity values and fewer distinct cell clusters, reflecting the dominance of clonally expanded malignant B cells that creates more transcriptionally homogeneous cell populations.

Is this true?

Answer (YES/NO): YES